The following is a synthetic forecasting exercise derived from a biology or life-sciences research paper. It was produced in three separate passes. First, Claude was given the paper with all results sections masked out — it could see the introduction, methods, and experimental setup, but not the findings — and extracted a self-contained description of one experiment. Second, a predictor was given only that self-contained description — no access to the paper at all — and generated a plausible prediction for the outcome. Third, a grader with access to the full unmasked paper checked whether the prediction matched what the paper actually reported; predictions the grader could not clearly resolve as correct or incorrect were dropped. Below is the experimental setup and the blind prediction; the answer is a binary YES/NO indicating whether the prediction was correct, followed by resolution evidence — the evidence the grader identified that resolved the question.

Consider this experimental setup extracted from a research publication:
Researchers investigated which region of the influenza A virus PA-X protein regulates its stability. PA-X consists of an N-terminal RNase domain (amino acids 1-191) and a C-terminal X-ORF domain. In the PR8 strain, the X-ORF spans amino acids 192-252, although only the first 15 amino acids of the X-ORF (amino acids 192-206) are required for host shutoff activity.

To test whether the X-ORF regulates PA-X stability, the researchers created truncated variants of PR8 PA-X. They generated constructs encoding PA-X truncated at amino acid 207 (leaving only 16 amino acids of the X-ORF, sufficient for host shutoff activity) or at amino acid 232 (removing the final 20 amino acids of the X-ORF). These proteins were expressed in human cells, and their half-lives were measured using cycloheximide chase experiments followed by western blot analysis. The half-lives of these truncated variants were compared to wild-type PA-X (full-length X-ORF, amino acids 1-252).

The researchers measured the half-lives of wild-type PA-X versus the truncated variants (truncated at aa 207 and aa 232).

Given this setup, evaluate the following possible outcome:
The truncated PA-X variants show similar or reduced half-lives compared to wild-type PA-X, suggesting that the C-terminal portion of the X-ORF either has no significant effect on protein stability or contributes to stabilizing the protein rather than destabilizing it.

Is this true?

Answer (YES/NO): NO